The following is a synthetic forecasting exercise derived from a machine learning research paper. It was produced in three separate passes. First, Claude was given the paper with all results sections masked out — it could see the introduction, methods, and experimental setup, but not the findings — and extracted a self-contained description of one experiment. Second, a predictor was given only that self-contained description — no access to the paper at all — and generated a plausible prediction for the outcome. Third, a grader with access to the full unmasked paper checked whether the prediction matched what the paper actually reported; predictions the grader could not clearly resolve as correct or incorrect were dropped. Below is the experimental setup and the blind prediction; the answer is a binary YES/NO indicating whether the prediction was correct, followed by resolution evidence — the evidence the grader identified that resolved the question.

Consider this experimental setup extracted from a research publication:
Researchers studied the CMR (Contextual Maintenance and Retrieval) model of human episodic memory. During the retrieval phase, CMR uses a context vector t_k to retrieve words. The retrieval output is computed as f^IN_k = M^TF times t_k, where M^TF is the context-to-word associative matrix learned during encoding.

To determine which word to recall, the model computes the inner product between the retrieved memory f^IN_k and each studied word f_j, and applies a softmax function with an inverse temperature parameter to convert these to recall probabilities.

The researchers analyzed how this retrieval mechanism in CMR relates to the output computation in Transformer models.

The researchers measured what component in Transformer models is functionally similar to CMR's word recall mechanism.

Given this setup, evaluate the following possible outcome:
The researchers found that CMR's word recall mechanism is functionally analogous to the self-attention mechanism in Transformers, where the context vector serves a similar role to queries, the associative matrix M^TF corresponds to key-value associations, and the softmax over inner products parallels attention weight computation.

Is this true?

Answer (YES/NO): NO